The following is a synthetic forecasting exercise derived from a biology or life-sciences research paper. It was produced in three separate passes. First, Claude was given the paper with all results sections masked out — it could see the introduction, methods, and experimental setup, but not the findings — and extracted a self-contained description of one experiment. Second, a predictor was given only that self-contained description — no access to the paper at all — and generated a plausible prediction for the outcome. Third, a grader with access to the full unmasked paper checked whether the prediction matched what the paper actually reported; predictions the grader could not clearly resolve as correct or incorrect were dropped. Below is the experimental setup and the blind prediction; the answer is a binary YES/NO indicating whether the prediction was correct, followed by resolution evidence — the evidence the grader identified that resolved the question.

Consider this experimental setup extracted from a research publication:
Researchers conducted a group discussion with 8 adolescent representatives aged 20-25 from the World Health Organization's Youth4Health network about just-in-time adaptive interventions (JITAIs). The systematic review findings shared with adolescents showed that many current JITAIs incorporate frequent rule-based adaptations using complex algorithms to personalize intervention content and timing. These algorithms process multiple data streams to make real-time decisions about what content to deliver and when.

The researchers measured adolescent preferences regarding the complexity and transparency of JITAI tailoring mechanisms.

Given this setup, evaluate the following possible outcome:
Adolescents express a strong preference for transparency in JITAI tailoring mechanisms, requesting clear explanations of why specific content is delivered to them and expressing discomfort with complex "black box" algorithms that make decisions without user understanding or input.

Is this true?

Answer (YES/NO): YES